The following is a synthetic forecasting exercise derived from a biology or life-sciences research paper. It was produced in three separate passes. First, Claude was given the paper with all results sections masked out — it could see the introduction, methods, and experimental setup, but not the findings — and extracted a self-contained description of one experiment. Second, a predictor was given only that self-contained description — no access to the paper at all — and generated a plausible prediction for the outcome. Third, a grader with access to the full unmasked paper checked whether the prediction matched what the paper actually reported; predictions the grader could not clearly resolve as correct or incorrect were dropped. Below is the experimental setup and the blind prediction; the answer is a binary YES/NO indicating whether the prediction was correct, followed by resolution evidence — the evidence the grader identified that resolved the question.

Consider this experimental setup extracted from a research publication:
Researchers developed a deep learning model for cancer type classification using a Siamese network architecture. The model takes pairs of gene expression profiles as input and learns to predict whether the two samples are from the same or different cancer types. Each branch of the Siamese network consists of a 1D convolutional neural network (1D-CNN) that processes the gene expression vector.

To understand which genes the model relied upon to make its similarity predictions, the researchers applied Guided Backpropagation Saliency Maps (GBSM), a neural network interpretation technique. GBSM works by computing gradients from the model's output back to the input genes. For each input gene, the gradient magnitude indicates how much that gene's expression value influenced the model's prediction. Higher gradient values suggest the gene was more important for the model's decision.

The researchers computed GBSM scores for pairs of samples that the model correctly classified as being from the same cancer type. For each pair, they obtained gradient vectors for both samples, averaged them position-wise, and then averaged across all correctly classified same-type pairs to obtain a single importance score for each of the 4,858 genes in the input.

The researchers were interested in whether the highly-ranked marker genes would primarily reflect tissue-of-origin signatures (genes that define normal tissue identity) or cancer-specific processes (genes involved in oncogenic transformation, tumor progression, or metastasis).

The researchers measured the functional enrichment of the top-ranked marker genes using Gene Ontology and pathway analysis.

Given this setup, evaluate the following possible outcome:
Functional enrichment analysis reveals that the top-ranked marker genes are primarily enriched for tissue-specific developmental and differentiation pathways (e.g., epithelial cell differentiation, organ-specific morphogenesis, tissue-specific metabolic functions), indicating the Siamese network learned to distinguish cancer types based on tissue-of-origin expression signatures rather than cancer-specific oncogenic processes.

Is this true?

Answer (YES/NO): NO